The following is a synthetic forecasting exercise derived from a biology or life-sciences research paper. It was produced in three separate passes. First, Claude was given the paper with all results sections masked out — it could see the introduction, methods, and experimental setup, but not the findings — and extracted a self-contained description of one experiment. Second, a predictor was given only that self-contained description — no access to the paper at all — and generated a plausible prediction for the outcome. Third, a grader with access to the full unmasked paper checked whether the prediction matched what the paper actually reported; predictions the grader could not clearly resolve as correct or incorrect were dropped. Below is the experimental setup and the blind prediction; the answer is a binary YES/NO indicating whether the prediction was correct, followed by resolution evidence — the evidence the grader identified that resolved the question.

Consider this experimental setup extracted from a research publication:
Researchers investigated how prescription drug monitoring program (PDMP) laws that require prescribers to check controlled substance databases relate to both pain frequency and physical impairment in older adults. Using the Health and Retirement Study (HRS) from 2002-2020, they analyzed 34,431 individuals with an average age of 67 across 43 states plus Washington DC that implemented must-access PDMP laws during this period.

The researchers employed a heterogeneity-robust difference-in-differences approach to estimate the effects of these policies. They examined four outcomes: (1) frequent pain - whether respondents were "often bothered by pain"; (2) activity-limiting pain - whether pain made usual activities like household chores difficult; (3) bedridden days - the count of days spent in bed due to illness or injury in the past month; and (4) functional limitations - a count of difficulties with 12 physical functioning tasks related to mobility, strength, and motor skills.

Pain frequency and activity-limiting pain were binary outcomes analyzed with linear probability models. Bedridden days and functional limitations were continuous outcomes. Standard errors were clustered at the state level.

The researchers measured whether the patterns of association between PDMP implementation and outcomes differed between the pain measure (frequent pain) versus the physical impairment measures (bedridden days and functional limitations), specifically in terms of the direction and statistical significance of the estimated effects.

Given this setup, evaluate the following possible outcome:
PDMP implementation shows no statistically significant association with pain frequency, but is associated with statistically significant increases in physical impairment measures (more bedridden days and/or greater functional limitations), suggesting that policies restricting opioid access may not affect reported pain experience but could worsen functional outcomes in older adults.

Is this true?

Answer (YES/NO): NO